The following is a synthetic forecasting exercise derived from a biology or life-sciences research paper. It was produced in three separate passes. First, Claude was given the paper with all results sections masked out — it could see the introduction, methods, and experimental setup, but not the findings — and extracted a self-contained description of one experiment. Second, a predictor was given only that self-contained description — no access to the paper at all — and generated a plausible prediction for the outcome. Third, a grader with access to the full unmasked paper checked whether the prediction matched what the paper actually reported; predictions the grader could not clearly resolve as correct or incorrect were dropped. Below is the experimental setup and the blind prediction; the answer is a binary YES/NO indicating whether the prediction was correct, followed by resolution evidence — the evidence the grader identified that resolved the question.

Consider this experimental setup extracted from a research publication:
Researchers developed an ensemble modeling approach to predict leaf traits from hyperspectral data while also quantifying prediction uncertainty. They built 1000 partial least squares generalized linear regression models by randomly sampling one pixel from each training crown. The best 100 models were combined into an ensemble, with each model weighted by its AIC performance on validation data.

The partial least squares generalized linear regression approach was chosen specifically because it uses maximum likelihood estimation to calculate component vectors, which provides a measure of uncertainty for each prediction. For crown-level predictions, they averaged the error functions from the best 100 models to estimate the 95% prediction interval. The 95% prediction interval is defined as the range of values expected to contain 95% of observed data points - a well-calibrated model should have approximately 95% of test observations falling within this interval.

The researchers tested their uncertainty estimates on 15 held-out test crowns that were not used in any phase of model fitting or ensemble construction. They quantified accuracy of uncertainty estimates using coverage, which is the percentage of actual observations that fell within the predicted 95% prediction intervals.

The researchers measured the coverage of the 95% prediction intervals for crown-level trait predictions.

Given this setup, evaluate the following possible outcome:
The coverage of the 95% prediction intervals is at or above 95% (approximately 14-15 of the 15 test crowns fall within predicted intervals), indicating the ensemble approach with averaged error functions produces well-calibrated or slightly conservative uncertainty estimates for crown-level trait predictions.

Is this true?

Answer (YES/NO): NO